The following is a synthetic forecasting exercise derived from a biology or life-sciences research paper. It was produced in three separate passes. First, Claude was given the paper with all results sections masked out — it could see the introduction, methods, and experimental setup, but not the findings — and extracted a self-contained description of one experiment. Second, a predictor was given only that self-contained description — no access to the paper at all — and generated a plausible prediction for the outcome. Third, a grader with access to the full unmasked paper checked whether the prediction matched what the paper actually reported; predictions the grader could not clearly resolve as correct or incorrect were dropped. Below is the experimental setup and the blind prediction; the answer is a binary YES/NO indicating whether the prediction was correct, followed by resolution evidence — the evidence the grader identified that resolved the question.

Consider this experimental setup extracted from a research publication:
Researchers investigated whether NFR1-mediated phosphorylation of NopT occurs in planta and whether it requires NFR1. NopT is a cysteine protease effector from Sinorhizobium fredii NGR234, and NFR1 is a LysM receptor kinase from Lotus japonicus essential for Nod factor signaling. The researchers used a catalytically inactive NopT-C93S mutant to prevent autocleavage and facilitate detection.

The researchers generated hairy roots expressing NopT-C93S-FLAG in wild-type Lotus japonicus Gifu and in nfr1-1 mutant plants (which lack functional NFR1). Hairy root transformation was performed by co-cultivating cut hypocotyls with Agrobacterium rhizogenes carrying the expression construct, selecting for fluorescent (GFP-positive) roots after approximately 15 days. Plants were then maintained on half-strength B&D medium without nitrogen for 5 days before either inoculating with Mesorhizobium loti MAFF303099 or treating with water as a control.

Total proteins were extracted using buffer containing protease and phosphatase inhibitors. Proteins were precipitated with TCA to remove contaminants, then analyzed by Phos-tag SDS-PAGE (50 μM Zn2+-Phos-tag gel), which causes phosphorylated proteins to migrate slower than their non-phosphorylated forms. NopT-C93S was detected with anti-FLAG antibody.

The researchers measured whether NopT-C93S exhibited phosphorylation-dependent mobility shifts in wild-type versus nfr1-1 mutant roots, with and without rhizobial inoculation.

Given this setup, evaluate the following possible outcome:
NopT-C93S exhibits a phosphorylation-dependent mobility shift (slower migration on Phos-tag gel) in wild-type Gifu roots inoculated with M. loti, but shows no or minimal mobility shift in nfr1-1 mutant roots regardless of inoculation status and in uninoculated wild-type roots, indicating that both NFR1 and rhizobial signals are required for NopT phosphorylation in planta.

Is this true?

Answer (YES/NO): YES